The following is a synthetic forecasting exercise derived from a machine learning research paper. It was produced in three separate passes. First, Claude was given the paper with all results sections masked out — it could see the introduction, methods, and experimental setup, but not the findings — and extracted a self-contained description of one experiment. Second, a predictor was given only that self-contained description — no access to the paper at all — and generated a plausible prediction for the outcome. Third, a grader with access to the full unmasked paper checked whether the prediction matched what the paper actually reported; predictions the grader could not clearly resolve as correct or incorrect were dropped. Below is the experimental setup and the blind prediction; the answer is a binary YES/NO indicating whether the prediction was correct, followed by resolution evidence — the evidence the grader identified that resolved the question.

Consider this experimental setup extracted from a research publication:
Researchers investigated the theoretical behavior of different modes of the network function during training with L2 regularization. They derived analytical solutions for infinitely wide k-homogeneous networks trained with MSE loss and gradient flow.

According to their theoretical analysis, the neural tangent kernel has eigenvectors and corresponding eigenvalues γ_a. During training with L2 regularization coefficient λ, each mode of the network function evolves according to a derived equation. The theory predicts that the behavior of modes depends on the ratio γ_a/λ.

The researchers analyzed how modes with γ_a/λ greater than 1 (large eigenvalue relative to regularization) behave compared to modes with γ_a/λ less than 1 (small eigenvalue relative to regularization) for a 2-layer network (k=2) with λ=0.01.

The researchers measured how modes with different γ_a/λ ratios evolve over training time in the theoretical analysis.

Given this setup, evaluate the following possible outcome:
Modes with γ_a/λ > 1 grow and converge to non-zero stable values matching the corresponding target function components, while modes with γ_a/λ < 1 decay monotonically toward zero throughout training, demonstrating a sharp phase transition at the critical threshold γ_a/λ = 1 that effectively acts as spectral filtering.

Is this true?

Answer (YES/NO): NO